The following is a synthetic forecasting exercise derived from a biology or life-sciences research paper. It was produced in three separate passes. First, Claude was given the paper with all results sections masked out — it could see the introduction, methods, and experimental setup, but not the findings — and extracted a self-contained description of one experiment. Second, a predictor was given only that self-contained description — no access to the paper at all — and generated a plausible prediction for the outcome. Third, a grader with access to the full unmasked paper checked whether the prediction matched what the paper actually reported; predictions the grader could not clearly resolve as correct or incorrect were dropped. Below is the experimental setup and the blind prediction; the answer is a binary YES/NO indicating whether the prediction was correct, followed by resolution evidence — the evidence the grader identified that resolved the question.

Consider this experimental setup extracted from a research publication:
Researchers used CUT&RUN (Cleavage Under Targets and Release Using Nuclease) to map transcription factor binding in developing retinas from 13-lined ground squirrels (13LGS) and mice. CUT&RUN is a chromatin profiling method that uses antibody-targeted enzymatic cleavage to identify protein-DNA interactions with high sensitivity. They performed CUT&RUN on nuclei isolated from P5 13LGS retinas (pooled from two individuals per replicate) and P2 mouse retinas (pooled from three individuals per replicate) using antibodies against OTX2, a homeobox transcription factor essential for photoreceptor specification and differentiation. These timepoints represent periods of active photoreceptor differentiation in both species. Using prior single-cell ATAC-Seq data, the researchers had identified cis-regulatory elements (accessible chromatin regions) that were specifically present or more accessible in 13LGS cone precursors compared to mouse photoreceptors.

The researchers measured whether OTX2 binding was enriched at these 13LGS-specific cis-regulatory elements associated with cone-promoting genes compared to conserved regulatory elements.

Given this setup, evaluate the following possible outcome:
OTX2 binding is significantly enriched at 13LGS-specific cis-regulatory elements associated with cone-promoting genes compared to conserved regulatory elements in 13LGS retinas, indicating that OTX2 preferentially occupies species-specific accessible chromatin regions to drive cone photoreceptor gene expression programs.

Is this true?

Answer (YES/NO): NO